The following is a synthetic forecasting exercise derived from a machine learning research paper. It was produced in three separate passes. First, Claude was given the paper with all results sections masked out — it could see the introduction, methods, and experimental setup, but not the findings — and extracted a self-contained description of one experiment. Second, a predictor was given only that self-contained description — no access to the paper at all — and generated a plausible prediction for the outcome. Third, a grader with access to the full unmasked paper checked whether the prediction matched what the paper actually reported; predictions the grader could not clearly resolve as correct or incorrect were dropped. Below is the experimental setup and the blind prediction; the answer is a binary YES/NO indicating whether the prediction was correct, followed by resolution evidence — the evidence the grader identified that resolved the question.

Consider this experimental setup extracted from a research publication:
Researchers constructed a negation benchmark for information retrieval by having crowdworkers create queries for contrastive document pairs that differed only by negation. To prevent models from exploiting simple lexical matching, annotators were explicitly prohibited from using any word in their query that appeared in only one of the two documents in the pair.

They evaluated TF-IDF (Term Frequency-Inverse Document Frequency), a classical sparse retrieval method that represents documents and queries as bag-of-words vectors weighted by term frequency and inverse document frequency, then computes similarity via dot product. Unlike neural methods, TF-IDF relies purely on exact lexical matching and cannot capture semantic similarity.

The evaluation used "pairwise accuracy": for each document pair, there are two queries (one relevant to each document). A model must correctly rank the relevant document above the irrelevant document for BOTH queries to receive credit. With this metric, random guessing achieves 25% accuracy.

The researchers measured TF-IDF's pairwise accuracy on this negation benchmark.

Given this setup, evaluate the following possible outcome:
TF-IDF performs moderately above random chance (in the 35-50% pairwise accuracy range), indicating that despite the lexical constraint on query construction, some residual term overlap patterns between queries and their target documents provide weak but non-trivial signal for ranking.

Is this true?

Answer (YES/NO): NO